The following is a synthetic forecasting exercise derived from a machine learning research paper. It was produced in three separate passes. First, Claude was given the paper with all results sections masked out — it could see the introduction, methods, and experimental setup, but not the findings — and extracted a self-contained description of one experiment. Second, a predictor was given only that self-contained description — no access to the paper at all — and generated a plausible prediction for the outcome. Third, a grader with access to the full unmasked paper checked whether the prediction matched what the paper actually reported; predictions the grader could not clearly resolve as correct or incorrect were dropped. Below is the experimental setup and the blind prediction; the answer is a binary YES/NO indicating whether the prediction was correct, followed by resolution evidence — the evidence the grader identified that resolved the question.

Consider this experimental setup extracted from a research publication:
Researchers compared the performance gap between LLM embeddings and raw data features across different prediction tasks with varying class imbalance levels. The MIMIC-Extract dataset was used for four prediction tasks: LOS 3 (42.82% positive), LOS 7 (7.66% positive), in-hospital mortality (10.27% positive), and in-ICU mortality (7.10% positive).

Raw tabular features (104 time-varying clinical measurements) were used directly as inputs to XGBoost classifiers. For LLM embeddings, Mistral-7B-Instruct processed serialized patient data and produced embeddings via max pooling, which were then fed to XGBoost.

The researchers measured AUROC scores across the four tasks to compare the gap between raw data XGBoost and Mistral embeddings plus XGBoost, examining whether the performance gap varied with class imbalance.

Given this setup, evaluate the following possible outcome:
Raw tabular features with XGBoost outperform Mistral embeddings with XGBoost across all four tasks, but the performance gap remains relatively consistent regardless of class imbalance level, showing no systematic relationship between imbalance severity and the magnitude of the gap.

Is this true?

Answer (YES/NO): NO